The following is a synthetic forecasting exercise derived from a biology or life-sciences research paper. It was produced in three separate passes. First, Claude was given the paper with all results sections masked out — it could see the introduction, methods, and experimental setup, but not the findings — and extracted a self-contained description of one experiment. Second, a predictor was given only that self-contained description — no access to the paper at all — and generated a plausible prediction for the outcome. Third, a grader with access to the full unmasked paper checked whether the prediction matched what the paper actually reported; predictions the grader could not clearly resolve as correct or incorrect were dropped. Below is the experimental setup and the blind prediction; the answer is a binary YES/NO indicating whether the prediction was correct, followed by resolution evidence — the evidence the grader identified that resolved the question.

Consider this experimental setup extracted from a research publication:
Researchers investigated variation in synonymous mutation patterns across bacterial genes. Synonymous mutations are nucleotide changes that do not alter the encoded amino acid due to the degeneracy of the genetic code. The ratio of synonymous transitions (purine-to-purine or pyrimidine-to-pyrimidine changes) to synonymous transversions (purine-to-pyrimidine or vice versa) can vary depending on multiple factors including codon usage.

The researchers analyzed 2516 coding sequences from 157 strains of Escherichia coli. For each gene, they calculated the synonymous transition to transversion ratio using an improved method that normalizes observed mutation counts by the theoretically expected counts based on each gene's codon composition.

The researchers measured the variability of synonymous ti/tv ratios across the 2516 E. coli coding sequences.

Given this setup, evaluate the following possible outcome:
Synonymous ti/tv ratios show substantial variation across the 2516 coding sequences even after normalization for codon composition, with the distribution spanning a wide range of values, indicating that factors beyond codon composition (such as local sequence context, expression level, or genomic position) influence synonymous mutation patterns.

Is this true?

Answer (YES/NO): YES